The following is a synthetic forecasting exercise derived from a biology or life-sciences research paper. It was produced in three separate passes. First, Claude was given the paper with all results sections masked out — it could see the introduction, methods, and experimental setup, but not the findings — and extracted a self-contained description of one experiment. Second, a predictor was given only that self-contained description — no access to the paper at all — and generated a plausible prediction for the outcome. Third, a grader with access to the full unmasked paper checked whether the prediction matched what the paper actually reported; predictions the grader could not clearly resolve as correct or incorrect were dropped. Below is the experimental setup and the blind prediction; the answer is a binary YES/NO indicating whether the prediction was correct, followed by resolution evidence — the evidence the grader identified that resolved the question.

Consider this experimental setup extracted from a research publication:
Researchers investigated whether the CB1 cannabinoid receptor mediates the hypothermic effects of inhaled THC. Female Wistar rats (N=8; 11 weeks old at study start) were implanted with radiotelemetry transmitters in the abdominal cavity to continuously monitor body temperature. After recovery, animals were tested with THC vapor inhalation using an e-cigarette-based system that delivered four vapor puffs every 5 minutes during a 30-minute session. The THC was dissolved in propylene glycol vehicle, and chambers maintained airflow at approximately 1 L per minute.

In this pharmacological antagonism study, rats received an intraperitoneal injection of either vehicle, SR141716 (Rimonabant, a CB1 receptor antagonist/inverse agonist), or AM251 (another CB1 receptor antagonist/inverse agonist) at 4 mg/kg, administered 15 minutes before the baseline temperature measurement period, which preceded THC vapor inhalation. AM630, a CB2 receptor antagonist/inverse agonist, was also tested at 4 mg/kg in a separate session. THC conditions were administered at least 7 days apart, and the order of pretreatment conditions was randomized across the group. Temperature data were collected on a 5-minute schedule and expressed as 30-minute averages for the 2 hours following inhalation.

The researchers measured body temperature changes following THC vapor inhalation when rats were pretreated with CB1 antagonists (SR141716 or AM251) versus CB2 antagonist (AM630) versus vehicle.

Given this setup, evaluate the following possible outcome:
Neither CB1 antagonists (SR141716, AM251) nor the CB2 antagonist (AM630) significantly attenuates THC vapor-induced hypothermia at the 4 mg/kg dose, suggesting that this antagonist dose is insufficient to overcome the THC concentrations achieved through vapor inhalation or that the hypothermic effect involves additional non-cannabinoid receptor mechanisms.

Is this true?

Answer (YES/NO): NO